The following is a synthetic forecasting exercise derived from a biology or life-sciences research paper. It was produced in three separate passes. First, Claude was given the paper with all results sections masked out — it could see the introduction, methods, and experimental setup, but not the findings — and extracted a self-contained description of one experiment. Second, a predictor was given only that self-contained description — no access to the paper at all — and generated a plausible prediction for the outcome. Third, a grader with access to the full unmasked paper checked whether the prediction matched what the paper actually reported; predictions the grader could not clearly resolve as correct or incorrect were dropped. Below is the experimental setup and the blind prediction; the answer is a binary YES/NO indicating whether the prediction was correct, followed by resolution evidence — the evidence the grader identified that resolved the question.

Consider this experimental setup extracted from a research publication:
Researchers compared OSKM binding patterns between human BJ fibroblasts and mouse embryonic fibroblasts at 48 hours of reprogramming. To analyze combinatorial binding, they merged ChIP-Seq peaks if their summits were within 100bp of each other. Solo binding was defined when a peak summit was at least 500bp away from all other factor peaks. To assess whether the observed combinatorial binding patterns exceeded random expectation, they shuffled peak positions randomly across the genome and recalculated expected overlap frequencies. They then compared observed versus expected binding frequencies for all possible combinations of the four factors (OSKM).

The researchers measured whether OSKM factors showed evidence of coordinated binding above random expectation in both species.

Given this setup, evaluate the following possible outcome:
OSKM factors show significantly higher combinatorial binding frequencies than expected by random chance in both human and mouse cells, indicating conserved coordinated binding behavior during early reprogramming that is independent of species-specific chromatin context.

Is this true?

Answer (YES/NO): YES